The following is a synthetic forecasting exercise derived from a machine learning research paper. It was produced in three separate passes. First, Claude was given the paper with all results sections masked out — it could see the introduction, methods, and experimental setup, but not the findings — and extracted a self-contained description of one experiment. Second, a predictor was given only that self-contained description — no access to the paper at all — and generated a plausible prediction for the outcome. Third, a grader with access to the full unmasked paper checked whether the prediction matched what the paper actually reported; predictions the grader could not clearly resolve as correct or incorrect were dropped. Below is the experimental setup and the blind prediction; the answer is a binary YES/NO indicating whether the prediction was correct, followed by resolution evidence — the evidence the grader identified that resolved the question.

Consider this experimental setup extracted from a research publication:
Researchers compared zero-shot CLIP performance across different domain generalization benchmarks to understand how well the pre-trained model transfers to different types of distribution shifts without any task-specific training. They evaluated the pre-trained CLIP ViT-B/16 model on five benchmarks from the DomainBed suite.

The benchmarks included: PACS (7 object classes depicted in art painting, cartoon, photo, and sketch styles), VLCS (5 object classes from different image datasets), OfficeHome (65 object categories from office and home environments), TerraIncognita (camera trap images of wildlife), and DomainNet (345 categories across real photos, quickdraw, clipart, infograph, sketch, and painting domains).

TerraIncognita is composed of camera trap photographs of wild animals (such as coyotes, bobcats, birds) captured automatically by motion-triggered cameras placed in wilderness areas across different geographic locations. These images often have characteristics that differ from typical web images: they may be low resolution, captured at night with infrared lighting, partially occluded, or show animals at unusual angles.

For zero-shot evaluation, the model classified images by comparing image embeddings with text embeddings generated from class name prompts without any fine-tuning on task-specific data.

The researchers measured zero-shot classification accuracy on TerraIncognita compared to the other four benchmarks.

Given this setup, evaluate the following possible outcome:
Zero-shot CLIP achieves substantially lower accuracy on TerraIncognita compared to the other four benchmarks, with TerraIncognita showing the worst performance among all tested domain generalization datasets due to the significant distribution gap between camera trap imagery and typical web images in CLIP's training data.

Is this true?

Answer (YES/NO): YES